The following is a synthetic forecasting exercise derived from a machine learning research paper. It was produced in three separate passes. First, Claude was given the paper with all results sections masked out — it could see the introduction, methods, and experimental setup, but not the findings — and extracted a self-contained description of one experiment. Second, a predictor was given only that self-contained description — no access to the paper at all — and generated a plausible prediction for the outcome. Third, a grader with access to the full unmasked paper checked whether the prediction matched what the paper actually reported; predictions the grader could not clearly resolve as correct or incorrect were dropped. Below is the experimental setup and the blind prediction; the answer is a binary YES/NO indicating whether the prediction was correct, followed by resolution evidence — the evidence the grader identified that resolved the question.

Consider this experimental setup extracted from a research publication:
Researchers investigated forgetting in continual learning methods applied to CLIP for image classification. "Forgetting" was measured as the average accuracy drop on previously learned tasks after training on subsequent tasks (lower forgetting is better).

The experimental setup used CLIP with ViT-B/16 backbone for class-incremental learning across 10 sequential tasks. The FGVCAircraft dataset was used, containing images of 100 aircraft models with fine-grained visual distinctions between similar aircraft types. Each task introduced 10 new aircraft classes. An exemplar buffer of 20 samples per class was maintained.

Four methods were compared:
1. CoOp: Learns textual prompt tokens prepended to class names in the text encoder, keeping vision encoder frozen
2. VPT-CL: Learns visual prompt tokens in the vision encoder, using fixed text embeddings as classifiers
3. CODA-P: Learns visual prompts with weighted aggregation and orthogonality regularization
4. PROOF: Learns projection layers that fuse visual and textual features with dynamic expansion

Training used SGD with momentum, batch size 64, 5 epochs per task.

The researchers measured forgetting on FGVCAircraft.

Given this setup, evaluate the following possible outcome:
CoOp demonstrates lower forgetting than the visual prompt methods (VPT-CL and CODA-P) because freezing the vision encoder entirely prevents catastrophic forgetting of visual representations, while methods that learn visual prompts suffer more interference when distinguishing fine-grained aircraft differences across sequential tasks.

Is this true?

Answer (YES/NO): YES